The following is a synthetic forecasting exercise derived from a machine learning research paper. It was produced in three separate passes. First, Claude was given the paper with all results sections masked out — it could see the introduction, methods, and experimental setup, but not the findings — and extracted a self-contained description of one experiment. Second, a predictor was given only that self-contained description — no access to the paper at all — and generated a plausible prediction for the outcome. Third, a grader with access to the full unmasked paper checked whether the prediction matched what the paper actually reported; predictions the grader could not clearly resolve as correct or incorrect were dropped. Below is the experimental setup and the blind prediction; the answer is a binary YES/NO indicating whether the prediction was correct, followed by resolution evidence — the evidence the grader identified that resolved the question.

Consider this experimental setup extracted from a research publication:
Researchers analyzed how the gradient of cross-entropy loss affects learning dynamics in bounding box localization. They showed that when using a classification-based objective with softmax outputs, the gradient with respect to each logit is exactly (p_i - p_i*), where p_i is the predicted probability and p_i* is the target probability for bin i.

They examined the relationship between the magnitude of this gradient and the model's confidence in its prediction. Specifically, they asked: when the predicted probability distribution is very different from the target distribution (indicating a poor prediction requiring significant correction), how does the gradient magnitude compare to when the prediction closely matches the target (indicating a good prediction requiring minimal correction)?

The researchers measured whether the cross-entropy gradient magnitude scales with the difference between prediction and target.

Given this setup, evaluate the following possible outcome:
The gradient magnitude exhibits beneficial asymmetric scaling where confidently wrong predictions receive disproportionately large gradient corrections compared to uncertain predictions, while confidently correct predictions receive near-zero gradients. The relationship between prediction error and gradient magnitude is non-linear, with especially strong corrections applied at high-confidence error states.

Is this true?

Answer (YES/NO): NO